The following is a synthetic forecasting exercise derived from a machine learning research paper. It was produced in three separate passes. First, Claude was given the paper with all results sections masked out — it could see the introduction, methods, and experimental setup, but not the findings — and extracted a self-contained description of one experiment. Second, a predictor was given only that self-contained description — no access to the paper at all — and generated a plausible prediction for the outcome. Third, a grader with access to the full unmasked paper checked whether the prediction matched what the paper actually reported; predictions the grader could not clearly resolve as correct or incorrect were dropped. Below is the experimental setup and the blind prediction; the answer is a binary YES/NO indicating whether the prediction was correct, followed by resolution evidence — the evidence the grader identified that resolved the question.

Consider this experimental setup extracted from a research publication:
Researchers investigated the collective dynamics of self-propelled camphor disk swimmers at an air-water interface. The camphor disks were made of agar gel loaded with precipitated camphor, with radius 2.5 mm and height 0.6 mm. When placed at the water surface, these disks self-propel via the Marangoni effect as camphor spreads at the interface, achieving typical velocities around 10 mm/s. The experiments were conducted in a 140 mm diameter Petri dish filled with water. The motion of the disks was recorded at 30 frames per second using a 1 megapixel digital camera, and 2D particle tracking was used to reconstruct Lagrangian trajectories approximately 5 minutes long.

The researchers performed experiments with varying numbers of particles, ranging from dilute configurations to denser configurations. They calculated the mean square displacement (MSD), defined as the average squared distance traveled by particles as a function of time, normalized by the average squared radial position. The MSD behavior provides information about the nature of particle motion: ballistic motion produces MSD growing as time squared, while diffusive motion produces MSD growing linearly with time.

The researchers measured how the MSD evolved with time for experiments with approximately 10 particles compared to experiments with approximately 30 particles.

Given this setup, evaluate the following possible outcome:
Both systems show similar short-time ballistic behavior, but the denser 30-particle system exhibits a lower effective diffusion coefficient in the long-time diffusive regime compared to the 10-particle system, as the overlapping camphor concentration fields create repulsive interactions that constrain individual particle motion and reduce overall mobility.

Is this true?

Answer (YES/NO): NO